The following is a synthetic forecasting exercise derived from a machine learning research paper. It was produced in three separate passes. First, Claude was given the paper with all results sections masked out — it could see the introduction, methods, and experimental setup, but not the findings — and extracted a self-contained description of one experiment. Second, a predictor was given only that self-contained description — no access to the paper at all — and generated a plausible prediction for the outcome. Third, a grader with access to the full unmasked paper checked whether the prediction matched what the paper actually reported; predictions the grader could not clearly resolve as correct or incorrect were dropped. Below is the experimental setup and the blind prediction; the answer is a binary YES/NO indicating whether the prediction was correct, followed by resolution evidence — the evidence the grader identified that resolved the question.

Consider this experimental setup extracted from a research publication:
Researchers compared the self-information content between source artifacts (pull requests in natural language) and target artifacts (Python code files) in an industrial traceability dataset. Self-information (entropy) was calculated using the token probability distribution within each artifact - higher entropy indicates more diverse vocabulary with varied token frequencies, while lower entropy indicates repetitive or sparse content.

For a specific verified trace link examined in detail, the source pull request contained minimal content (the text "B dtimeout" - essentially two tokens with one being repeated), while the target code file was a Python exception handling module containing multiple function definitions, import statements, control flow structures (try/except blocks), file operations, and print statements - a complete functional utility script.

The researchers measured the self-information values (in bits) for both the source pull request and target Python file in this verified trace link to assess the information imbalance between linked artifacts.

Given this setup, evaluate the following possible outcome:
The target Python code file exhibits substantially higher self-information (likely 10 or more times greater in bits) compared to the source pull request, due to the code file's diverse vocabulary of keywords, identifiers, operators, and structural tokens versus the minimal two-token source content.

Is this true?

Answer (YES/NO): NO